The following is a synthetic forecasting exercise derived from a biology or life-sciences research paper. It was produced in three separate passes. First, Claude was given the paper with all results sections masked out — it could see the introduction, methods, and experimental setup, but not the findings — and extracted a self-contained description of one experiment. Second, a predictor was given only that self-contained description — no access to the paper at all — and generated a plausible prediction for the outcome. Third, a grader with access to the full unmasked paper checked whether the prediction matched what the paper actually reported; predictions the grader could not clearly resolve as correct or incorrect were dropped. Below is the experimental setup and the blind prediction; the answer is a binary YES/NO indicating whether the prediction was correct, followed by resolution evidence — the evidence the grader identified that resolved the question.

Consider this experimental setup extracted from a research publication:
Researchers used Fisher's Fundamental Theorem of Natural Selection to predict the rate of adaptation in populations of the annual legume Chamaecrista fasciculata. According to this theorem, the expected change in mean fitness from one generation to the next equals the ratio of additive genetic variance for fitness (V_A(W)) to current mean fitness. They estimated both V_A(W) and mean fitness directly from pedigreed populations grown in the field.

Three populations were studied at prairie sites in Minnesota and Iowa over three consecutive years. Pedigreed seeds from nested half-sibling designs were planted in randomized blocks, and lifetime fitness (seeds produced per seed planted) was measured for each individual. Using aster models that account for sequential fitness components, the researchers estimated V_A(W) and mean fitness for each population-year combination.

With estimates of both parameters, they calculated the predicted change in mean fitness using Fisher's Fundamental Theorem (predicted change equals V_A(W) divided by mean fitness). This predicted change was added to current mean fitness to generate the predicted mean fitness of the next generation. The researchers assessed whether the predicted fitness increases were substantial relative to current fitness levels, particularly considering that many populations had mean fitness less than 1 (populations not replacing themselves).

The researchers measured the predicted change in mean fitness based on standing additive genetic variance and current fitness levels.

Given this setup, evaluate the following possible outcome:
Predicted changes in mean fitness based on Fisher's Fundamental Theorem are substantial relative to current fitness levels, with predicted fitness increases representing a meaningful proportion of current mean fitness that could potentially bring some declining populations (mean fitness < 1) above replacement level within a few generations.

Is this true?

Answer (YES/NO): YES